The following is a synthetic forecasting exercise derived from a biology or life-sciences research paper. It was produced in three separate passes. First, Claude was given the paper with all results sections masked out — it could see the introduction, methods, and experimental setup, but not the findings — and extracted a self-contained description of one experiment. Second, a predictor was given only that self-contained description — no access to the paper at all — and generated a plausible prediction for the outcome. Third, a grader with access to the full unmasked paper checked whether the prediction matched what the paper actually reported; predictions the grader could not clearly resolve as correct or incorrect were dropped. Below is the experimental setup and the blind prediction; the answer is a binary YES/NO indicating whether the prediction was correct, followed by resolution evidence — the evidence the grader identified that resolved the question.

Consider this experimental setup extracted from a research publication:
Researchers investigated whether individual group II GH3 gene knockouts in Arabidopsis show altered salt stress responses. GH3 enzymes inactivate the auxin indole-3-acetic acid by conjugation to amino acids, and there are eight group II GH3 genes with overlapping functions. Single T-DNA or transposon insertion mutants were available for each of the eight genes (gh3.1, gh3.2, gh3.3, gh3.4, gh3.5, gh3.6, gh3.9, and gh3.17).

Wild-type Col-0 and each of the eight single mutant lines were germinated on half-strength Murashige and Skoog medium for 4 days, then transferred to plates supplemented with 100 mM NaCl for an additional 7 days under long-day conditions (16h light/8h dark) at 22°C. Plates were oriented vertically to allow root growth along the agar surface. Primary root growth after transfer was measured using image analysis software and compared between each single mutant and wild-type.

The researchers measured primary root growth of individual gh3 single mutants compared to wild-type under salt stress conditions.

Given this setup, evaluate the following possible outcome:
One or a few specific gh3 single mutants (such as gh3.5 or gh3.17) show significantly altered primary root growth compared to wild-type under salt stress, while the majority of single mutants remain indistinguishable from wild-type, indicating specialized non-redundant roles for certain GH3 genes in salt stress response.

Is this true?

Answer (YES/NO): YES